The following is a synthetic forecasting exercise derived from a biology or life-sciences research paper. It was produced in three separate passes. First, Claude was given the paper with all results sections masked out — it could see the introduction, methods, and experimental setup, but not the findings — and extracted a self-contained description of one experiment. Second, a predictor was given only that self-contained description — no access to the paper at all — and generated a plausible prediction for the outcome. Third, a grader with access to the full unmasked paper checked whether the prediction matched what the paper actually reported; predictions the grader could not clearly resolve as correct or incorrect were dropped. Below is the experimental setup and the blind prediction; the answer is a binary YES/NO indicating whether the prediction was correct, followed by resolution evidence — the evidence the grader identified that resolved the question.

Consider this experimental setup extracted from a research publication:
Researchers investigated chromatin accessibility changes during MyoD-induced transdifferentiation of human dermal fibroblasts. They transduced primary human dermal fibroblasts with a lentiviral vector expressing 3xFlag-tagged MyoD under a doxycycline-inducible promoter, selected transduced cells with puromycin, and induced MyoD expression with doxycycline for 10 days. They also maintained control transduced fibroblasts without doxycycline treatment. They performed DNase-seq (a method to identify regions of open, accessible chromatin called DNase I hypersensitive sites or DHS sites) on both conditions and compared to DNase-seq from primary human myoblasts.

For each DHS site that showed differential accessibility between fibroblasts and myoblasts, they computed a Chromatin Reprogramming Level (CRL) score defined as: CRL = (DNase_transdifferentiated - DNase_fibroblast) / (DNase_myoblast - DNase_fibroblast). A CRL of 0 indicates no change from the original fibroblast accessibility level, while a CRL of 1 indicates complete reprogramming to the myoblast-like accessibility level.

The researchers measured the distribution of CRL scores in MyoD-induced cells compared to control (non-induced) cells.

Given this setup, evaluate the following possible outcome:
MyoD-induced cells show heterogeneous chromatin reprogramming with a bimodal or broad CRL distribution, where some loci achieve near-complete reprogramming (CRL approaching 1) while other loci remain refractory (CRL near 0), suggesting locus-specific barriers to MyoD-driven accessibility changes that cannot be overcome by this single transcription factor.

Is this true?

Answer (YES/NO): YES